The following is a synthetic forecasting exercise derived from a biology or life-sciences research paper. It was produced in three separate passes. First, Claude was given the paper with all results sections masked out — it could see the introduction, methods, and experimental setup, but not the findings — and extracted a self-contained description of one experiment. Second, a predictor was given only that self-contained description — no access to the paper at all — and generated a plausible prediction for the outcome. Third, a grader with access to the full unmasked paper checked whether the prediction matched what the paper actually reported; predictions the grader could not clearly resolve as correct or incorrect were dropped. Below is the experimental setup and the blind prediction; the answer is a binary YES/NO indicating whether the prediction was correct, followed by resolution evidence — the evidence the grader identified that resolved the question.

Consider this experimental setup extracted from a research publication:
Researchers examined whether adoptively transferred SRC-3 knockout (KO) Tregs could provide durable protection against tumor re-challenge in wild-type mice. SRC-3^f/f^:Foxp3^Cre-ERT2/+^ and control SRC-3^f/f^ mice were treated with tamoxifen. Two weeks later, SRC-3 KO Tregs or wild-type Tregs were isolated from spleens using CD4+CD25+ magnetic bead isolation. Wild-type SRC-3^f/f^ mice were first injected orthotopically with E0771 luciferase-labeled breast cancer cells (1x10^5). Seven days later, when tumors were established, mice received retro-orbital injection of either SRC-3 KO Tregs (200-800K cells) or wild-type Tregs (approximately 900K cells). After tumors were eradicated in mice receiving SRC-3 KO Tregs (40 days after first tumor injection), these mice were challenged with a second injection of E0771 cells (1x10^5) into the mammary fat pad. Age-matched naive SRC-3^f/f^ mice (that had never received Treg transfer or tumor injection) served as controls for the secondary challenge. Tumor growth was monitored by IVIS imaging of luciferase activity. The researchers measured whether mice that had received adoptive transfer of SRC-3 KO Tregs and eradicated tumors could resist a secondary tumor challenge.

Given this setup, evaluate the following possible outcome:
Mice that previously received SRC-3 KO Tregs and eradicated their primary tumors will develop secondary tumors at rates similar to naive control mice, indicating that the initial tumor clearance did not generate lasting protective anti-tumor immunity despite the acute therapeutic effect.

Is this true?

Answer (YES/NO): NO